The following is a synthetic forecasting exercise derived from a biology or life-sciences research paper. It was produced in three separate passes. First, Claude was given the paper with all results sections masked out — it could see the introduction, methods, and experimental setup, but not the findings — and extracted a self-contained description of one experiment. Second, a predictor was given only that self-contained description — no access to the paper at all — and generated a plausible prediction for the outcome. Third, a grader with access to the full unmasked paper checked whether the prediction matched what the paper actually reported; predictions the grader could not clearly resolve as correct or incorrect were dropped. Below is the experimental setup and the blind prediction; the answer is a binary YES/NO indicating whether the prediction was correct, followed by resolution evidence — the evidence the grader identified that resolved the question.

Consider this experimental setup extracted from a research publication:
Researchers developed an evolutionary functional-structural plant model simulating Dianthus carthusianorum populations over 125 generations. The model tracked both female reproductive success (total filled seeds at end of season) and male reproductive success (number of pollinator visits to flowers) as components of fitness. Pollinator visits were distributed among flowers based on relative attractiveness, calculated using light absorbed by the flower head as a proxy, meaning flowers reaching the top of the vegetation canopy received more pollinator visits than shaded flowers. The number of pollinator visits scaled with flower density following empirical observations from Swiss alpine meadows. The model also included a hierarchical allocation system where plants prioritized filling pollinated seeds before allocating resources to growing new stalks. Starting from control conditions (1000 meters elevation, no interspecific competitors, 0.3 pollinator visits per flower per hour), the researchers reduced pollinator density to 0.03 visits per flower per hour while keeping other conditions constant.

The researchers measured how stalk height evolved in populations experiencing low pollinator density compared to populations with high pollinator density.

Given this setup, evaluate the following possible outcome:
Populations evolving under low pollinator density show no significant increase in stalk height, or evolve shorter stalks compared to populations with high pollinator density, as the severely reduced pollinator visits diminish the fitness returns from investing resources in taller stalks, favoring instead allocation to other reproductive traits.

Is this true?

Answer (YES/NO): YES